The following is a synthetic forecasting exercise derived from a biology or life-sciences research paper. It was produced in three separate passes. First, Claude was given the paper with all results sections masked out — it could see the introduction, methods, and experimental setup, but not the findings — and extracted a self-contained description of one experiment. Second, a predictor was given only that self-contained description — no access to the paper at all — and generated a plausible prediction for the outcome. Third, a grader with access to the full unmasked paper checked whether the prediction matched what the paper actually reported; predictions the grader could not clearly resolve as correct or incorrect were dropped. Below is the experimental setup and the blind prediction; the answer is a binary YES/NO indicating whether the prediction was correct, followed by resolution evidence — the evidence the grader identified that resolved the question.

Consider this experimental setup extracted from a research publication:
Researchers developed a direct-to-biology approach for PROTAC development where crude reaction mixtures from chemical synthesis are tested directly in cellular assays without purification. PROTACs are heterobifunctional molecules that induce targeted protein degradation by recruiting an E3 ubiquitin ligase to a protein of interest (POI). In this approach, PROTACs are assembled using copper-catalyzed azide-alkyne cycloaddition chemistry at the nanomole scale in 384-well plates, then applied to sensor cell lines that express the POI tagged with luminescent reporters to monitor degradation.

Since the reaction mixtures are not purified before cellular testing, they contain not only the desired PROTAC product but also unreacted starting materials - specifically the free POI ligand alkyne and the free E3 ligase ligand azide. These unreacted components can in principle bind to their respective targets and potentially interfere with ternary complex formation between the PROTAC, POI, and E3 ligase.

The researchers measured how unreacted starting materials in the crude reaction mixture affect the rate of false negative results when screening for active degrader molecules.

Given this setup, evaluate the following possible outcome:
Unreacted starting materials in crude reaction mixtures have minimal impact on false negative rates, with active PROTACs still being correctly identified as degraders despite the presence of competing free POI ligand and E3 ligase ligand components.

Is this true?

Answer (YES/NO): NO